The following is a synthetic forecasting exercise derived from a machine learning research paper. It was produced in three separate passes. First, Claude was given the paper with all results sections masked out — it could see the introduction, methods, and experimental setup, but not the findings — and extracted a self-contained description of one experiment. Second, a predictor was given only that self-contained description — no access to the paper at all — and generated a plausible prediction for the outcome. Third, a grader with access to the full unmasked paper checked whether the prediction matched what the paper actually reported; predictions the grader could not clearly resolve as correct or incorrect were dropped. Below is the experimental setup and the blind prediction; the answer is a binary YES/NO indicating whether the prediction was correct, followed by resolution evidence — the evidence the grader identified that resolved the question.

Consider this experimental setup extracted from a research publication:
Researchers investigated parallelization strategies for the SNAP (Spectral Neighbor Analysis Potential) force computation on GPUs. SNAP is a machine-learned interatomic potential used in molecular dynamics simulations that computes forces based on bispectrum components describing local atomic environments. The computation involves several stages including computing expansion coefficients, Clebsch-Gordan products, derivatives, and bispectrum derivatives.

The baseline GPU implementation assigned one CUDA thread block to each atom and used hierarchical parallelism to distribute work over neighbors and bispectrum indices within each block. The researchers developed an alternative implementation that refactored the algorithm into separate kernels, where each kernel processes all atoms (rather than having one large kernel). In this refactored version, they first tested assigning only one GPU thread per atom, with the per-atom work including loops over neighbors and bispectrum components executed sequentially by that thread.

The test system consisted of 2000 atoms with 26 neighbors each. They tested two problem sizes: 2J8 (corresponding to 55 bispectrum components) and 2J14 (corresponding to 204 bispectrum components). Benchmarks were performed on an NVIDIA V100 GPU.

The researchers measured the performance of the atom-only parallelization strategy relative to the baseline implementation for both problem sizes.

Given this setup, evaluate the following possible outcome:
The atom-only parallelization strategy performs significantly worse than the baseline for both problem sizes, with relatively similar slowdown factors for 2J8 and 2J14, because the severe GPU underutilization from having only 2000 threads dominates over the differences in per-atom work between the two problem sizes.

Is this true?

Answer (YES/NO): NO